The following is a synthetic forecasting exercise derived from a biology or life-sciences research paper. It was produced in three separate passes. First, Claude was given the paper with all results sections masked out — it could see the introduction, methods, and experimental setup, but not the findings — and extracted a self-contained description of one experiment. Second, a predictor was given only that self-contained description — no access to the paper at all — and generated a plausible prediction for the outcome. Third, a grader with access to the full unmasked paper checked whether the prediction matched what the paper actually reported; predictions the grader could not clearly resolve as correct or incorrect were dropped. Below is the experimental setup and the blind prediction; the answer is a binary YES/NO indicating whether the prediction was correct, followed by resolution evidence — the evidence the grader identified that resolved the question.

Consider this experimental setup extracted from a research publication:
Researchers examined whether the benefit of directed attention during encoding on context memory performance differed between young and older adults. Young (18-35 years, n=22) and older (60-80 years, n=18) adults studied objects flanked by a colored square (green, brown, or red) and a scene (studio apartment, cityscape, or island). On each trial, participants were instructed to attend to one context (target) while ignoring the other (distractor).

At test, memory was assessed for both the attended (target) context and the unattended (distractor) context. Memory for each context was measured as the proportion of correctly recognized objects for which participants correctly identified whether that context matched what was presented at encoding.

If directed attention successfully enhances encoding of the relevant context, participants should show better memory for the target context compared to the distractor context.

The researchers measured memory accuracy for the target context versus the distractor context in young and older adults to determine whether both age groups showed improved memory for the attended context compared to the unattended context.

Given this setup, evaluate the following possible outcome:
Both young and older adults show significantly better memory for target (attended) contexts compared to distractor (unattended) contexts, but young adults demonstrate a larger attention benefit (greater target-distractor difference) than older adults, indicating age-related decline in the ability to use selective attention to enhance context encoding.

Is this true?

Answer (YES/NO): YES